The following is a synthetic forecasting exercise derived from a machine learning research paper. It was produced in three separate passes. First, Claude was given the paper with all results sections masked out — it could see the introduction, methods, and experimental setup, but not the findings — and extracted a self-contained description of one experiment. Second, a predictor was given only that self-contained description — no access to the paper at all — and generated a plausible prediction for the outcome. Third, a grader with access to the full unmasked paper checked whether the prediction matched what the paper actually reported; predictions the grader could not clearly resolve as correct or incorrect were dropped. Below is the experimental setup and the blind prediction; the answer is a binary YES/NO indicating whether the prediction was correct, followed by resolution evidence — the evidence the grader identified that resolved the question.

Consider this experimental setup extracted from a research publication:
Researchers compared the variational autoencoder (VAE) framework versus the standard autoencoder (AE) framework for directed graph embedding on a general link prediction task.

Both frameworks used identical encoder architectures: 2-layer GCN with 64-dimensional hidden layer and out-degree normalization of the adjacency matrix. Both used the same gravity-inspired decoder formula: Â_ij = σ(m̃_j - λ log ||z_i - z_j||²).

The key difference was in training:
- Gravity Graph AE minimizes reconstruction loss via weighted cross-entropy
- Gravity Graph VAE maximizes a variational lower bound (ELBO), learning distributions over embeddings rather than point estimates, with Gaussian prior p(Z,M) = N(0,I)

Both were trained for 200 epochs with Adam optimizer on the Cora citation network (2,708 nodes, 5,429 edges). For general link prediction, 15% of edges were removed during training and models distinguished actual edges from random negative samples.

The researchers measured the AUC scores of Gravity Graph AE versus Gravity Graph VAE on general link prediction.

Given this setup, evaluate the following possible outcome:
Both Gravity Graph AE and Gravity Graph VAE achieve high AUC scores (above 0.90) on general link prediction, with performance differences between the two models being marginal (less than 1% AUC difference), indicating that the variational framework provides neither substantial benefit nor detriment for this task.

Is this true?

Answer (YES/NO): NO